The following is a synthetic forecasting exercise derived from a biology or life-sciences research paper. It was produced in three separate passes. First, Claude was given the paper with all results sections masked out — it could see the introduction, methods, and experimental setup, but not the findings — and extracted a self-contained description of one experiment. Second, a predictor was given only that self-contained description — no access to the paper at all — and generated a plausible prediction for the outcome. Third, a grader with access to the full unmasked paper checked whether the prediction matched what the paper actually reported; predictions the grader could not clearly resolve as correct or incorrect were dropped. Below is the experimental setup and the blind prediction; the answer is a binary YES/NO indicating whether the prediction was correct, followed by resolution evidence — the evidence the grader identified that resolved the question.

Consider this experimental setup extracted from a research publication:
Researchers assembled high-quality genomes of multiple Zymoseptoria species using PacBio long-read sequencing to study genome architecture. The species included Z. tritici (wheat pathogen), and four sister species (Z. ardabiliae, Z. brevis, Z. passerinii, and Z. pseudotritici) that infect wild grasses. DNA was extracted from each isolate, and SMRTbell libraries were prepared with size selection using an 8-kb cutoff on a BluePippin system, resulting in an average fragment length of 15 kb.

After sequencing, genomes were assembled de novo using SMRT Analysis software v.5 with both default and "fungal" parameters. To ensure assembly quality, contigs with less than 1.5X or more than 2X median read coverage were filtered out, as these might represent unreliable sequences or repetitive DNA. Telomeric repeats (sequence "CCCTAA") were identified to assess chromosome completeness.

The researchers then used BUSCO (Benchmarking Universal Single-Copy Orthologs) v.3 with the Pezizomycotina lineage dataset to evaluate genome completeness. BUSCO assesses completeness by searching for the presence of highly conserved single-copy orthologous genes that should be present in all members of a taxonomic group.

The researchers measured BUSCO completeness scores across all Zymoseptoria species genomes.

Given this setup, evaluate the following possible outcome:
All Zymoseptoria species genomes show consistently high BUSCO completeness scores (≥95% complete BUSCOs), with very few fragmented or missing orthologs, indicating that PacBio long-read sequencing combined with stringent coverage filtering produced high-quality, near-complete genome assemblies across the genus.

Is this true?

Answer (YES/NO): YES